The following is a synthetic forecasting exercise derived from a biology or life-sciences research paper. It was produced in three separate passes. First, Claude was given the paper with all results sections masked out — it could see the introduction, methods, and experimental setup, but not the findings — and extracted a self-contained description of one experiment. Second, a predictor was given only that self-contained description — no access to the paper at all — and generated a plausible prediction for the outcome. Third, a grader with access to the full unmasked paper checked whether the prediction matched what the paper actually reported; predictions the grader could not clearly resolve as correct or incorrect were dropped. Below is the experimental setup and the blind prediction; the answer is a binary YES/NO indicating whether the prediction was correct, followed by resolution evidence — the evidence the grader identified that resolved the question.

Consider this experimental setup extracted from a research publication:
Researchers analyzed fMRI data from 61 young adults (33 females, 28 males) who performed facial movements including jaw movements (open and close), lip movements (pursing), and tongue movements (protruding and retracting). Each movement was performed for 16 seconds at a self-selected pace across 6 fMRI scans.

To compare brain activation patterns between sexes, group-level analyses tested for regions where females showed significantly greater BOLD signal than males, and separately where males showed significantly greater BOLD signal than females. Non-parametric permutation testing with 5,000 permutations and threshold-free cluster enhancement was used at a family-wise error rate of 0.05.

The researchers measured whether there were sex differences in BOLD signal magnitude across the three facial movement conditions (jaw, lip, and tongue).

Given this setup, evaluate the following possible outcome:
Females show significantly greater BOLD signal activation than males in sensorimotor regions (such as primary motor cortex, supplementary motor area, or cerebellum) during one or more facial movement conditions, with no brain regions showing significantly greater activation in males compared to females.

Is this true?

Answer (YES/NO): NO